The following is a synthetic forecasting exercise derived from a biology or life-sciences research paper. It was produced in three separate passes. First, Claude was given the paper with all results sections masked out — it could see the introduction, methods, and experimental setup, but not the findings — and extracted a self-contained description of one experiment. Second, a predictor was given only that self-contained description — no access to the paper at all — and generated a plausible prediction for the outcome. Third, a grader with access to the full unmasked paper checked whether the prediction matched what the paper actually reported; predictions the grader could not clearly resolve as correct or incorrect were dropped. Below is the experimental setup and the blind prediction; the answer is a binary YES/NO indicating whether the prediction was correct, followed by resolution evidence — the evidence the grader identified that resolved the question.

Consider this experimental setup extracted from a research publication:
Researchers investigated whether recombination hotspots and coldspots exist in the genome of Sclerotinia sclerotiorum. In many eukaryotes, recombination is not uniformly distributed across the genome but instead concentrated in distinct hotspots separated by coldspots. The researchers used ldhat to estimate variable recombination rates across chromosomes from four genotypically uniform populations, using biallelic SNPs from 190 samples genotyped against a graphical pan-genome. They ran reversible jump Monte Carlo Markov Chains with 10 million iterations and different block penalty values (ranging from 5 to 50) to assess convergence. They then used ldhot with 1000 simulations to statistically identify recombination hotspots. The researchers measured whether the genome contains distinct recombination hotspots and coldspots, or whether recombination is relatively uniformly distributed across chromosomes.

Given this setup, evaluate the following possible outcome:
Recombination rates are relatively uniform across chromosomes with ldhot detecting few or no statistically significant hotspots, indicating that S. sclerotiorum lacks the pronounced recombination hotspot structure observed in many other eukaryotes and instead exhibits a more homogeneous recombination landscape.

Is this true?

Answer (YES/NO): NO